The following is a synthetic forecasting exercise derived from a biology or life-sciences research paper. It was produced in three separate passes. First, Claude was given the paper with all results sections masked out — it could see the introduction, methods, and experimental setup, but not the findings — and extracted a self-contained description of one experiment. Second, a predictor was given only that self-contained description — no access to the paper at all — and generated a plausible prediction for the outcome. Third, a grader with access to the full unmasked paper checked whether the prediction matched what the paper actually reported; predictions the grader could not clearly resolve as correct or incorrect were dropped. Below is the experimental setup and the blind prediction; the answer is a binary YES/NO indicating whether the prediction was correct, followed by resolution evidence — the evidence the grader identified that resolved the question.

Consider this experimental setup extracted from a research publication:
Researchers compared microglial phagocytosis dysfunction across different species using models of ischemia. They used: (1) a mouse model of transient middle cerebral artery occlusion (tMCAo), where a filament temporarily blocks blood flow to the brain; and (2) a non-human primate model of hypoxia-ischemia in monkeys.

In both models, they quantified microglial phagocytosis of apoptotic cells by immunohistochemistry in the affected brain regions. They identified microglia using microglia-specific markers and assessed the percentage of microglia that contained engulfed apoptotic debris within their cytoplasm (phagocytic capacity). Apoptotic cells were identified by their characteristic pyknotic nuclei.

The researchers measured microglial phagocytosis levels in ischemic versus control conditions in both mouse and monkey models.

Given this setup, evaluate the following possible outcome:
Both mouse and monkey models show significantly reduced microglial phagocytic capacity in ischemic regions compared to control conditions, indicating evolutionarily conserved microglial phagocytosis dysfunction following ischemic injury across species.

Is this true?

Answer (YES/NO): YES